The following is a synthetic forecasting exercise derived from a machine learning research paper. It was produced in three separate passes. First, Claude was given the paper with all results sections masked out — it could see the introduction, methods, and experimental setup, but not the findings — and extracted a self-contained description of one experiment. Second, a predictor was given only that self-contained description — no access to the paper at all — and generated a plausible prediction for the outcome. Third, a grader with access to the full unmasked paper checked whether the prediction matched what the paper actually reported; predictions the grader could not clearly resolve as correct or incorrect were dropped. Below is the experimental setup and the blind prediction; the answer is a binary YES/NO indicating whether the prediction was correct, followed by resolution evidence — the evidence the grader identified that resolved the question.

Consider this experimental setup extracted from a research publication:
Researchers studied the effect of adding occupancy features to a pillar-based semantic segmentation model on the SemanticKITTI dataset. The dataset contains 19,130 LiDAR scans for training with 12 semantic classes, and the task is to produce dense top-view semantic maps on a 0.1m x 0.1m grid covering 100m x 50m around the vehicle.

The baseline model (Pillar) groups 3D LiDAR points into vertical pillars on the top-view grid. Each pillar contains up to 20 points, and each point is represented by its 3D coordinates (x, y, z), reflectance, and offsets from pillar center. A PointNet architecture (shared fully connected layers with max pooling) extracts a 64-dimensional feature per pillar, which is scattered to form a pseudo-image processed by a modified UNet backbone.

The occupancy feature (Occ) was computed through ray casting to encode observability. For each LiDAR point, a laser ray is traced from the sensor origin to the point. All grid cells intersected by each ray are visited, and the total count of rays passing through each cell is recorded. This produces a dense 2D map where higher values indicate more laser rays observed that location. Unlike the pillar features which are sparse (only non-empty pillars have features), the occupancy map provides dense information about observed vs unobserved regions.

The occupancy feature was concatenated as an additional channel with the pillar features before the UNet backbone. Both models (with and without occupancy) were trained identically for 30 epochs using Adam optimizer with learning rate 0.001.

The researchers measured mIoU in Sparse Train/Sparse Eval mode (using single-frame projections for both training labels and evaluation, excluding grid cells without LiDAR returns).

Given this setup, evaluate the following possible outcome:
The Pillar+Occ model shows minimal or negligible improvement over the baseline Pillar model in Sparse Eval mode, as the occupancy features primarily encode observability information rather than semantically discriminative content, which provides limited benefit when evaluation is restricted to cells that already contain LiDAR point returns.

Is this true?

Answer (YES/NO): YES